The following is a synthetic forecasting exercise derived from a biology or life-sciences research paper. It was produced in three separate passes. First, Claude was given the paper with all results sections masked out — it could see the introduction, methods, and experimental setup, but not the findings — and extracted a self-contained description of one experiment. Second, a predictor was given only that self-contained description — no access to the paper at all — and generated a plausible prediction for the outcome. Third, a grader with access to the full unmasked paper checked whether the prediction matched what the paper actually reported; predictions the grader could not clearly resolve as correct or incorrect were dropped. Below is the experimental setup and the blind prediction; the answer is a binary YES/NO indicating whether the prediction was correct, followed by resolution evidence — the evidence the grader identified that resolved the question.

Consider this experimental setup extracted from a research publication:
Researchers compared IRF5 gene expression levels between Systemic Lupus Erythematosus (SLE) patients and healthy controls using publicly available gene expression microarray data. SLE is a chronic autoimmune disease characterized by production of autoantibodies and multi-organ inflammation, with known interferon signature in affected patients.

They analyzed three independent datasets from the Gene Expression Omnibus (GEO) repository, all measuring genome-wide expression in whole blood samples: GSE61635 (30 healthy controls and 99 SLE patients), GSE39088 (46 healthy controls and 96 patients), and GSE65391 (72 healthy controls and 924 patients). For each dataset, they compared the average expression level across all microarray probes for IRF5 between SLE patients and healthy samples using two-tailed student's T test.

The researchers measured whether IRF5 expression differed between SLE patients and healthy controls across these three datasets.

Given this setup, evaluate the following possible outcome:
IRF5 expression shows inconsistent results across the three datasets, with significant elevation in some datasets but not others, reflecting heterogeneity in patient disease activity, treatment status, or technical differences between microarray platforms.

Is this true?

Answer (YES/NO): NO